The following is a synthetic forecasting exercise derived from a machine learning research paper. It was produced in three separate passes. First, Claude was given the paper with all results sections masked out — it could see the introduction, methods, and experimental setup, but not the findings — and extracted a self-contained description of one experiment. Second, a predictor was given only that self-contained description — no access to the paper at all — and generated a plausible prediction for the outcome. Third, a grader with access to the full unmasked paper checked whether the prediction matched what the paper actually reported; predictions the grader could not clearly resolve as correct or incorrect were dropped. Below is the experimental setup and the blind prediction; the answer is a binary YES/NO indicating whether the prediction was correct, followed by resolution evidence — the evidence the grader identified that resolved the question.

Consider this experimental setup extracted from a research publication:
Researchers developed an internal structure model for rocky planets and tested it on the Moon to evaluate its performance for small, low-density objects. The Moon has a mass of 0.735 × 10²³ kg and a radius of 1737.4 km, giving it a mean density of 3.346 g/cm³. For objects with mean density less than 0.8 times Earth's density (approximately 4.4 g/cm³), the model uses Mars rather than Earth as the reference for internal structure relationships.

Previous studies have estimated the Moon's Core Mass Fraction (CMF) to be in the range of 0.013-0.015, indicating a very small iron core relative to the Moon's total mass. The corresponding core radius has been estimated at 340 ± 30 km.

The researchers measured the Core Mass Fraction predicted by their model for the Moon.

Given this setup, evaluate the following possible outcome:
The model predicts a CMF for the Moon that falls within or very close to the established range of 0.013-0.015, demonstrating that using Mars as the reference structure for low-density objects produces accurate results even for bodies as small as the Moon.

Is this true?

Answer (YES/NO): NO